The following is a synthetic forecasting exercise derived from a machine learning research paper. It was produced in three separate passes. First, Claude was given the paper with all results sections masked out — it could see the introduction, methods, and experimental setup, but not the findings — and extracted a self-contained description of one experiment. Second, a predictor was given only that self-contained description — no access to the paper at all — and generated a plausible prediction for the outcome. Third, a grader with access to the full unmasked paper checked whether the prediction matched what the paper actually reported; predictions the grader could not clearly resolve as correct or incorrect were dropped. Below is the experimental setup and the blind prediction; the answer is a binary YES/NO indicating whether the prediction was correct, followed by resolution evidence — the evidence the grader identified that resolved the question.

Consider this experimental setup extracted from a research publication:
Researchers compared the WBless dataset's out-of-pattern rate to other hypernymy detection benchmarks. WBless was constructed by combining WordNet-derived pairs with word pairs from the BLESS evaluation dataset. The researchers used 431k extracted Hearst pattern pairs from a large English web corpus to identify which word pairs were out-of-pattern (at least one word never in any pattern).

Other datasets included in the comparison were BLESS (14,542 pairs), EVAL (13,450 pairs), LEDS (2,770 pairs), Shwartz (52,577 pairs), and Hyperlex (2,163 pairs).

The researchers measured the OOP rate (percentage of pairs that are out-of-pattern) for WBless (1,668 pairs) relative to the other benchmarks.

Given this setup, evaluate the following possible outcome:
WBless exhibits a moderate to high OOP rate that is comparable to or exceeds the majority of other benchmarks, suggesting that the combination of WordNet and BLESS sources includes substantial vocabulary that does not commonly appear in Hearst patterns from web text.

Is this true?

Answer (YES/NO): NO